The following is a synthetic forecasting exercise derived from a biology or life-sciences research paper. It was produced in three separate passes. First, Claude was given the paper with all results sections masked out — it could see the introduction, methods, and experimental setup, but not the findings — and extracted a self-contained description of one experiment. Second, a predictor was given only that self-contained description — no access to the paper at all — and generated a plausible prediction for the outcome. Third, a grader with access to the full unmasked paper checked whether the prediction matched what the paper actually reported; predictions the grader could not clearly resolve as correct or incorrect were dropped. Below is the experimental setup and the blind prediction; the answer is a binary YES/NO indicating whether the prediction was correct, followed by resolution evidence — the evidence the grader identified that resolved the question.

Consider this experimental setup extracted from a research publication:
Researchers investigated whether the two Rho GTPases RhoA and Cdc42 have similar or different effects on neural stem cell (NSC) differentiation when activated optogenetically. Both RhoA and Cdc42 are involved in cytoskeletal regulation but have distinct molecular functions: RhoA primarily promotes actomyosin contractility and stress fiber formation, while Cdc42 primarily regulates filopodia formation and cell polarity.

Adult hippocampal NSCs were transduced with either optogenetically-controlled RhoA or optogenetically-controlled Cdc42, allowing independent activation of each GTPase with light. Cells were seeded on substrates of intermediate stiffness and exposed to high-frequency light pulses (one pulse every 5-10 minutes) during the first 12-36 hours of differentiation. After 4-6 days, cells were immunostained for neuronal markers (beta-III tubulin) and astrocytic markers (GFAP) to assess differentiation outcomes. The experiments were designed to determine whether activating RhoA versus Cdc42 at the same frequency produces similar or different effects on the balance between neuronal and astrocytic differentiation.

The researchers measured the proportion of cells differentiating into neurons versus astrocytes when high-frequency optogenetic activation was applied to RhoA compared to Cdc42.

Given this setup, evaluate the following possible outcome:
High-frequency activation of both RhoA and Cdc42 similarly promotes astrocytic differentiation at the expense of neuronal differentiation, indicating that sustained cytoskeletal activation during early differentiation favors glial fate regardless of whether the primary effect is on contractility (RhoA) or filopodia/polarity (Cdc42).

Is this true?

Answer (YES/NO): YES